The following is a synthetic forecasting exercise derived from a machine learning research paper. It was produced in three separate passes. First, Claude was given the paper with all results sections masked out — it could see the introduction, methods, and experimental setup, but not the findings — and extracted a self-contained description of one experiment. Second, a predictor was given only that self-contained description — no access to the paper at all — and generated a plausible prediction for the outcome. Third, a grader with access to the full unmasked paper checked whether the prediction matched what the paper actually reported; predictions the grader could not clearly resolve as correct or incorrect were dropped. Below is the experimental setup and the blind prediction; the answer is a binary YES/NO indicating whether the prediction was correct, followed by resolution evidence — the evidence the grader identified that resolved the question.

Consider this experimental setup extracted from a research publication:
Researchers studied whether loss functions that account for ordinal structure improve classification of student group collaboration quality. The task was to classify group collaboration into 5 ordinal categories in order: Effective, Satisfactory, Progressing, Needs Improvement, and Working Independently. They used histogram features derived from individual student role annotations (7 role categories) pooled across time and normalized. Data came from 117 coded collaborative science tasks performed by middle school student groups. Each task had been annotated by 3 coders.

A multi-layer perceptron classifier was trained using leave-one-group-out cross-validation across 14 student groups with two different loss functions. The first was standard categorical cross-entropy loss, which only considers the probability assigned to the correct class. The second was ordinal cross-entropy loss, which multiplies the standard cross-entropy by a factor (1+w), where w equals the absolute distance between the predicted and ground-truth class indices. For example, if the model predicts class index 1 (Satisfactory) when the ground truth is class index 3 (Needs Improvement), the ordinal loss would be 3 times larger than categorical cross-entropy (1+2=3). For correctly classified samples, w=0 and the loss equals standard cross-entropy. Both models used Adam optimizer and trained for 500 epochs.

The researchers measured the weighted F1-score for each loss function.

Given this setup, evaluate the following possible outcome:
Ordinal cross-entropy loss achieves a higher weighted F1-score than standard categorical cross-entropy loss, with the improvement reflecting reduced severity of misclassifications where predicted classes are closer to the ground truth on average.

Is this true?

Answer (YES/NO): NO